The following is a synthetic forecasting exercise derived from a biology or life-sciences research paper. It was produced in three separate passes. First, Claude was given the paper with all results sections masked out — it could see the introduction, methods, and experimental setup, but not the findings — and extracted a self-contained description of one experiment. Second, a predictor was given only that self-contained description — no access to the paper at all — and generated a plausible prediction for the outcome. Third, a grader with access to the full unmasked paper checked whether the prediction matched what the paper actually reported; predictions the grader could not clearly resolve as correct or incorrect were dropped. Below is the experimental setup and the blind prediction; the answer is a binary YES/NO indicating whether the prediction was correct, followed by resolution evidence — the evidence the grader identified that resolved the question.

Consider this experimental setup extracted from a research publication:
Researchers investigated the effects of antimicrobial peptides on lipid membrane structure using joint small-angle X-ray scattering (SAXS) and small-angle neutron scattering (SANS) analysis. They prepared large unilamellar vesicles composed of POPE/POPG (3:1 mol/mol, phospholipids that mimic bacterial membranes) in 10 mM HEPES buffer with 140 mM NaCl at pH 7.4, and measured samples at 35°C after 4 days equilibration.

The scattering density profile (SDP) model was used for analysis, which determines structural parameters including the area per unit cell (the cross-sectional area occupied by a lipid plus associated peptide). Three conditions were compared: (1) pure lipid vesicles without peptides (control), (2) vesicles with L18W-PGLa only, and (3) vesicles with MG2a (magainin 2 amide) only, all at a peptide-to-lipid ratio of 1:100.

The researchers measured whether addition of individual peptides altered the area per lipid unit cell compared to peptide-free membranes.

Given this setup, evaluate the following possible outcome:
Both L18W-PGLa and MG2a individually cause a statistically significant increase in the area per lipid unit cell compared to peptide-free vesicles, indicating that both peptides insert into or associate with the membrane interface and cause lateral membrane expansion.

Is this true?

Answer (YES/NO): YES